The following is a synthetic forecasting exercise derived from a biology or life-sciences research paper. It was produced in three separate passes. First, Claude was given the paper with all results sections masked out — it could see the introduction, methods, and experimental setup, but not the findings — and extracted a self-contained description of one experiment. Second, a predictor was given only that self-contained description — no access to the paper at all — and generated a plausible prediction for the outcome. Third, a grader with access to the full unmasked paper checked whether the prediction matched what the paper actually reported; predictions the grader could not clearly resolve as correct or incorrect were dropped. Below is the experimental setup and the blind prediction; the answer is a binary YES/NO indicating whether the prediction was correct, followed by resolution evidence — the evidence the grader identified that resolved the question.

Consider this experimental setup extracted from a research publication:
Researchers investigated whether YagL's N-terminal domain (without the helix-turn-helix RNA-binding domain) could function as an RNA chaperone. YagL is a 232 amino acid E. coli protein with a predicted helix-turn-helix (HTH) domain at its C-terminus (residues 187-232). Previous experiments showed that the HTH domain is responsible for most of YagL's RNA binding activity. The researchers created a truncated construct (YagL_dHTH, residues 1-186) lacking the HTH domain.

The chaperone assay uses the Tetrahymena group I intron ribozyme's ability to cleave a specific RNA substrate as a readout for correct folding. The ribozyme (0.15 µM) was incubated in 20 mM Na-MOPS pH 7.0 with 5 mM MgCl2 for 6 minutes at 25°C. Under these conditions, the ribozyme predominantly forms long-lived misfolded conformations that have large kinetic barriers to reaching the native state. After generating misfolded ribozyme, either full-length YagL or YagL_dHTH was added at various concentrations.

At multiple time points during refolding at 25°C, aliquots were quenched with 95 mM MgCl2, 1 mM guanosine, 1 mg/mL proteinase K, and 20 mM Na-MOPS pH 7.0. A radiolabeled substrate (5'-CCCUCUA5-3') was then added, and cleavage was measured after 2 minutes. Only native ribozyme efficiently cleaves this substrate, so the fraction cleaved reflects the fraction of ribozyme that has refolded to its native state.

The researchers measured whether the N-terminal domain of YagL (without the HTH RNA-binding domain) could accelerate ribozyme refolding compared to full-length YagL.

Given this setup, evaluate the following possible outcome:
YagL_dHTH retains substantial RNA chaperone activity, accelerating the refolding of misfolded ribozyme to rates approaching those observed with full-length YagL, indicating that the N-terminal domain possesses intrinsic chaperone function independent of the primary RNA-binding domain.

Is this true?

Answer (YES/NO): NO